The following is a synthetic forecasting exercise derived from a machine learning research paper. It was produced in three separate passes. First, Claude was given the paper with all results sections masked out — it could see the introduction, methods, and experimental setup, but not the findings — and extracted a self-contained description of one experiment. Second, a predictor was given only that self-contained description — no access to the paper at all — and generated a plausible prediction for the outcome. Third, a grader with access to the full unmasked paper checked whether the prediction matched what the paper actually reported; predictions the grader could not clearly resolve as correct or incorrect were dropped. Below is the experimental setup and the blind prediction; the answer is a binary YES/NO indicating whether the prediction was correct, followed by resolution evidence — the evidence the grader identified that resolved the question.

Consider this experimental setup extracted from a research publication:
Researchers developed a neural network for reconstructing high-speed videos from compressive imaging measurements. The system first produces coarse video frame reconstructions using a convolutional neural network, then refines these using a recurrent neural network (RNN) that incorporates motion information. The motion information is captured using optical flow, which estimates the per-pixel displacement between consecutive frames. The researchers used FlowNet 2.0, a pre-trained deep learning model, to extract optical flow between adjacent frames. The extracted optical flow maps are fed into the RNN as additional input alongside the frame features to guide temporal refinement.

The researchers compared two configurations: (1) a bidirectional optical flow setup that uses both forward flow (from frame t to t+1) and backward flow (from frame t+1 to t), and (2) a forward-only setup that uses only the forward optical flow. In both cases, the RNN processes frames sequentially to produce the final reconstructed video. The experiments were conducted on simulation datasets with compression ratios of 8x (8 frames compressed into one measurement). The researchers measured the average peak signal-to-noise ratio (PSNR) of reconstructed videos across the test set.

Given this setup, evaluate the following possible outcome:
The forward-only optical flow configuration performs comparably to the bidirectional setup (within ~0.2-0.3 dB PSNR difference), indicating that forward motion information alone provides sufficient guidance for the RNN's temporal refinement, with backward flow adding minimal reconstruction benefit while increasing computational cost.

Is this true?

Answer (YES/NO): NO